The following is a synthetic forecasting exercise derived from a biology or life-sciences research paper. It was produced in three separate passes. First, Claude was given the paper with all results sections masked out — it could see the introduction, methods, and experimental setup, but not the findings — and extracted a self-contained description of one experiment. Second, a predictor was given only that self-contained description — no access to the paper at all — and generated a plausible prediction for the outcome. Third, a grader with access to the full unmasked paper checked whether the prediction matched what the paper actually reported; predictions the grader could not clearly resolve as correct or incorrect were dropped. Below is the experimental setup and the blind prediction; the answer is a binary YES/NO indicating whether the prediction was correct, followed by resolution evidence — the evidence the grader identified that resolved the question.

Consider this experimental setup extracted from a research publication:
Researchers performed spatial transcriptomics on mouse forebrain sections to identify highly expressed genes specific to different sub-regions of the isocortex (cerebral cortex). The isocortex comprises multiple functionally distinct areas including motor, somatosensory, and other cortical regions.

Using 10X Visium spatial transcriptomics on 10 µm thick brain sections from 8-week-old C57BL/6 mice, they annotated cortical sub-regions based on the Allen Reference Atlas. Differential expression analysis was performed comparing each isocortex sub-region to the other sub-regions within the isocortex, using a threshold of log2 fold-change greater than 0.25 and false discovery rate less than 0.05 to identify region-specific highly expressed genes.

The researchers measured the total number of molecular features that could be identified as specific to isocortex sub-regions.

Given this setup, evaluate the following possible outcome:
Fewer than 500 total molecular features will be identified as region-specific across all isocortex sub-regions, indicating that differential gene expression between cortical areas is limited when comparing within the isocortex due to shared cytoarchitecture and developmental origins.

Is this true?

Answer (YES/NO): YES